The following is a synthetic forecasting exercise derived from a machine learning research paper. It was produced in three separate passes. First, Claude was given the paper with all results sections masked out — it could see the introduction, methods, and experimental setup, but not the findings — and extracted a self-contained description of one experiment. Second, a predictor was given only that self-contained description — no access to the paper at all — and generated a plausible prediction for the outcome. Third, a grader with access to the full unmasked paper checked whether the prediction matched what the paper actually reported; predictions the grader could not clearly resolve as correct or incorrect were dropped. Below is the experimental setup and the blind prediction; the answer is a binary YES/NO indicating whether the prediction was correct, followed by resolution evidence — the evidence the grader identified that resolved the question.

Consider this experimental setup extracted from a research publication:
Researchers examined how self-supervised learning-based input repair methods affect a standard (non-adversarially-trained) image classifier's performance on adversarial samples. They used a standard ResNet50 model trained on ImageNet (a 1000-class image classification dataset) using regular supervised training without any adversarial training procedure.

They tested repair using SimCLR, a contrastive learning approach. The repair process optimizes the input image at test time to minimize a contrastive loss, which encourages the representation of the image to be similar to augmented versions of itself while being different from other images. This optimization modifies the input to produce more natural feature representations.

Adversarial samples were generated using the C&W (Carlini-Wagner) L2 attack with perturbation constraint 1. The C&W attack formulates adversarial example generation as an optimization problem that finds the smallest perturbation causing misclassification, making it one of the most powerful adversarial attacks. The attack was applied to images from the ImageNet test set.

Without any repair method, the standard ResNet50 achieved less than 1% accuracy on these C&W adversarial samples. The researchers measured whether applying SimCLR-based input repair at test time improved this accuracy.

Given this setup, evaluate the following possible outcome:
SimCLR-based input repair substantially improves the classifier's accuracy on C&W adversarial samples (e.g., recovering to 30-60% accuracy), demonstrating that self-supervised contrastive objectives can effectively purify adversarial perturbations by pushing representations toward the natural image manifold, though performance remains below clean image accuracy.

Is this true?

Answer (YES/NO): NO